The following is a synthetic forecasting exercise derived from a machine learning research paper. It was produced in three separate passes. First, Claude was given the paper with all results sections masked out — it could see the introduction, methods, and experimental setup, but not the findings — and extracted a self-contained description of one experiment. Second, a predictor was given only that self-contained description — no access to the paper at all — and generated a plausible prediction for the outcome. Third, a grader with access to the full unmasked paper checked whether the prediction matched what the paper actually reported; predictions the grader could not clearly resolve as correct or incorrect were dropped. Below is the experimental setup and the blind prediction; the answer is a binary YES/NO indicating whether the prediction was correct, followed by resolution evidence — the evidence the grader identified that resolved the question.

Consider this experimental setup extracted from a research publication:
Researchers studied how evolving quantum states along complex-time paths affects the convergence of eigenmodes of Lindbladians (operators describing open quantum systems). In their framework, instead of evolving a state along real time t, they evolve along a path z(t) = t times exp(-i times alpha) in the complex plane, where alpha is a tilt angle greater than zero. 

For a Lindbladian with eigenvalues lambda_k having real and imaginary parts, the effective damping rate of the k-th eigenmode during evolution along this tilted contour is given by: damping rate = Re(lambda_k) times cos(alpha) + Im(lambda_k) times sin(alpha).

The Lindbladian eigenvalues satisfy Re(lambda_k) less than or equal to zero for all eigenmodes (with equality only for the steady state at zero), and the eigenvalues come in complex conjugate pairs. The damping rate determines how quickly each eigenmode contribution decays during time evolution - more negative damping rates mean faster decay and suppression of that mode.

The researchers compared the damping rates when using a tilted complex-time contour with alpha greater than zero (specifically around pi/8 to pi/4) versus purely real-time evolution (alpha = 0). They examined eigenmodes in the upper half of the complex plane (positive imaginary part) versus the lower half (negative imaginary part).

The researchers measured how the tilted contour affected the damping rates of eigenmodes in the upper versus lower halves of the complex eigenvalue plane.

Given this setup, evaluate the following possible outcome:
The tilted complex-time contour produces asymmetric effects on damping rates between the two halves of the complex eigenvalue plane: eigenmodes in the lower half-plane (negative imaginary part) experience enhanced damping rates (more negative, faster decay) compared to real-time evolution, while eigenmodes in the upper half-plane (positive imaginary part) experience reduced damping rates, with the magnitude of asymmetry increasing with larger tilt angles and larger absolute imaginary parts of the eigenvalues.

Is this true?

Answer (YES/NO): YES